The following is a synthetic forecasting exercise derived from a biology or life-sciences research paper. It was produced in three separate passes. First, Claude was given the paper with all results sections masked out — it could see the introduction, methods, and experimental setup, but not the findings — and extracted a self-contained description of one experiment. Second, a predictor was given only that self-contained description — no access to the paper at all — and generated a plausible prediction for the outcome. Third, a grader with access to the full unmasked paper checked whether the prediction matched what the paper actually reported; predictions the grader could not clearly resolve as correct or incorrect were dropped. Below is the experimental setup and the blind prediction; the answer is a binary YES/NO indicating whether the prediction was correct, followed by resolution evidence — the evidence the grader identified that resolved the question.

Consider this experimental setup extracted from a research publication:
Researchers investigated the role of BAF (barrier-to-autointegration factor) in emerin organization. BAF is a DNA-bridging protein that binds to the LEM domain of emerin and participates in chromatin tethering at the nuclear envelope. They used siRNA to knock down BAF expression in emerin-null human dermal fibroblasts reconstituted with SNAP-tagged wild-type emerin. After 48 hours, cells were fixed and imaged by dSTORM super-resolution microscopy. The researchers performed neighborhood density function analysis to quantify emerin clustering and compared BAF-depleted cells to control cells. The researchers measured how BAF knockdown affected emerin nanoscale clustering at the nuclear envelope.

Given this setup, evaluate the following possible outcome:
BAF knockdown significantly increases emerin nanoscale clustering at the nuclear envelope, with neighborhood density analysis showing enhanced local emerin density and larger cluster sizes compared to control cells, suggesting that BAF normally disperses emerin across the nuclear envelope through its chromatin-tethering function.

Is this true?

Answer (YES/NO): NO